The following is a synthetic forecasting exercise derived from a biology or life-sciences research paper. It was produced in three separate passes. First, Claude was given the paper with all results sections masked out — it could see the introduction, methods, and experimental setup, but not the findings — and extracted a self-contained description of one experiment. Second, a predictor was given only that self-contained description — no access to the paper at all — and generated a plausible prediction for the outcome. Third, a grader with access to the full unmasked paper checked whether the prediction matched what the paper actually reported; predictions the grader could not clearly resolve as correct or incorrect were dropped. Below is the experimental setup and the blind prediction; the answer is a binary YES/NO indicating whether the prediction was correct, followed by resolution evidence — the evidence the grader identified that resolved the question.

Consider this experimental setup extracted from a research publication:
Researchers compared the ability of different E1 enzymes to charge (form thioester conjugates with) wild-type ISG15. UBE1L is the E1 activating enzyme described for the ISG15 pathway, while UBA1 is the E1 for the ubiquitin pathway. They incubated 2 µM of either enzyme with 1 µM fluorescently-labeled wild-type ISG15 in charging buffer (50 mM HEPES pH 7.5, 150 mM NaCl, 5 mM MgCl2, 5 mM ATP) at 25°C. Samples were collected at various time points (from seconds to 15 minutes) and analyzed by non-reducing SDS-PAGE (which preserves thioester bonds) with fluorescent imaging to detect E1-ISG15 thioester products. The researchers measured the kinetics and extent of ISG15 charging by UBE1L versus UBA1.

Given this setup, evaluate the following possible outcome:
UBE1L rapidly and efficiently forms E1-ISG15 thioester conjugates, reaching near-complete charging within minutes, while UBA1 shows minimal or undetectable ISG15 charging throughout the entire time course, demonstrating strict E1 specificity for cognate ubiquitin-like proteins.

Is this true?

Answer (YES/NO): YES